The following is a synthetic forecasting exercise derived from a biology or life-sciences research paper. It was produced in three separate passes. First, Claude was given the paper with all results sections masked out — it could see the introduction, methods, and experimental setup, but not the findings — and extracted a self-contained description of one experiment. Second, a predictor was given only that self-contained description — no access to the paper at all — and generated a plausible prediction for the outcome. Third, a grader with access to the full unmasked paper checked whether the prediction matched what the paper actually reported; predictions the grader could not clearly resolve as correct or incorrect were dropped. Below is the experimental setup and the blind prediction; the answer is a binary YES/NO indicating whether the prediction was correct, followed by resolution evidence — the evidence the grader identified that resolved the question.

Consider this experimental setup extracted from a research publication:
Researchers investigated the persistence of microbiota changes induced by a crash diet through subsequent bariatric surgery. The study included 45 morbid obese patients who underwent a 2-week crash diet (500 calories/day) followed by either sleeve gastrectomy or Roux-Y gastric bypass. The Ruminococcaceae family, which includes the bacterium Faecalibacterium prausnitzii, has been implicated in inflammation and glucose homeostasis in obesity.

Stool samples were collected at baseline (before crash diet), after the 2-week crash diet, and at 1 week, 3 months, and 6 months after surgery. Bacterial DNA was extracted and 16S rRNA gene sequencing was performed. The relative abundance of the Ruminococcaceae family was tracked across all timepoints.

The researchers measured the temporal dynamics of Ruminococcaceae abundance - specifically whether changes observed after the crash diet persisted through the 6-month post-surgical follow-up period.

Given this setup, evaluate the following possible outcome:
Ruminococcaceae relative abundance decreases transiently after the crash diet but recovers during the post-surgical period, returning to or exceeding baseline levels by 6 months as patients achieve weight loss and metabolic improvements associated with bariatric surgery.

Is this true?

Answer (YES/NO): YES